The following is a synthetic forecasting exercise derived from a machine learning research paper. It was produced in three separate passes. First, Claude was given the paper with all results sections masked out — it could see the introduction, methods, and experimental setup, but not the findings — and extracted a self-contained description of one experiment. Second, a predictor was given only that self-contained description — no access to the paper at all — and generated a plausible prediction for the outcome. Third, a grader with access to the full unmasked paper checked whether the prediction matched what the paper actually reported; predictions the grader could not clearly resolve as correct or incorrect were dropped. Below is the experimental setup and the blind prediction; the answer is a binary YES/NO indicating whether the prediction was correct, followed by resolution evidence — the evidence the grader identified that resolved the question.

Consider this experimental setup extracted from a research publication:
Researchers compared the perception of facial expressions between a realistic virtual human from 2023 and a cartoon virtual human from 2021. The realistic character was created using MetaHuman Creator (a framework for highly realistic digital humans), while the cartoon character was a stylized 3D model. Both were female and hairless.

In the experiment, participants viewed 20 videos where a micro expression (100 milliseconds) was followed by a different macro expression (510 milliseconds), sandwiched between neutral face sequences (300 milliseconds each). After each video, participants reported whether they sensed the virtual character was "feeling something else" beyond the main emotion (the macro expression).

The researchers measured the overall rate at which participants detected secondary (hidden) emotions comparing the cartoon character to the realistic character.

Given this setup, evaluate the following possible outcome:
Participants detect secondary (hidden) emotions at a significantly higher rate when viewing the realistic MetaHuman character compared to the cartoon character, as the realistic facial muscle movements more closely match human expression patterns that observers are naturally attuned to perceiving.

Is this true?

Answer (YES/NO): YES